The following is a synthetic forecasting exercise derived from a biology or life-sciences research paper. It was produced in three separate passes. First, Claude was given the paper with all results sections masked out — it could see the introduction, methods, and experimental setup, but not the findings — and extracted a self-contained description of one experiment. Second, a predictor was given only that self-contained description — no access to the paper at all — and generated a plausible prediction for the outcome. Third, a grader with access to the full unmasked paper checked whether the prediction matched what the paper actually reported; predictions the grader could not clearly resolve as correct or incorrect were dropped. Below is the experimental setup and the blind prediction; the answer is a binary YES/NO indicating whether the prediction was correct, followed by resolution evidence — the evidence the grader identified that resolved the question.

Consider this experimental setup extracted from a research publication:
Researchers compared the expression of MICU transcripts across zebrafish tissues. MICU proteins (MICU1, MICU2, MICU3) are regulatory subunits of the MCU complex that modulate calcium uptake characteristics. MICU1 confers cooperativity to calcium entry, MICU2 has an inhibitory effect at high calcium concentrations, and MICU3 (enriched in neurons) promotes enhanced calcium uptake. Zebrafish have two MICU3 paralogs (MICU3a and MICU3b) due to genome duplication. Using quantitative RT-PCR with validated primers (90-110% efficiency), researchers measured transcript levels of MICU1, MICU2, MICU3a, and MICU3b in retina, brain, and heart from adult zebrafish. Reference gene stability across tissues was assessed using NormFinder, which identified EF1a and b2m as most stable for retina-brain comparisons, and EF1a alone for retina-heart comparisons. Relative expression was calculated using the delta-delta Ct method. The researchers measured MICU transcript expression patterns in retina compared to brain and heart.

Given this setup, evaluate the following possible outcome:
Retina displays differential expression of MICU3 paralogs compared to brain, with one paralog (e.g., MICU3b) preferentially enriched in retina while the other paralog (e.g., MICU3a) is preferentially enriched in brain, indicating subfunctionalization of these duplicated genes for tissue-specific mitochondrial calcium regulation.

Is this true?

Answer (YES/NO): NO